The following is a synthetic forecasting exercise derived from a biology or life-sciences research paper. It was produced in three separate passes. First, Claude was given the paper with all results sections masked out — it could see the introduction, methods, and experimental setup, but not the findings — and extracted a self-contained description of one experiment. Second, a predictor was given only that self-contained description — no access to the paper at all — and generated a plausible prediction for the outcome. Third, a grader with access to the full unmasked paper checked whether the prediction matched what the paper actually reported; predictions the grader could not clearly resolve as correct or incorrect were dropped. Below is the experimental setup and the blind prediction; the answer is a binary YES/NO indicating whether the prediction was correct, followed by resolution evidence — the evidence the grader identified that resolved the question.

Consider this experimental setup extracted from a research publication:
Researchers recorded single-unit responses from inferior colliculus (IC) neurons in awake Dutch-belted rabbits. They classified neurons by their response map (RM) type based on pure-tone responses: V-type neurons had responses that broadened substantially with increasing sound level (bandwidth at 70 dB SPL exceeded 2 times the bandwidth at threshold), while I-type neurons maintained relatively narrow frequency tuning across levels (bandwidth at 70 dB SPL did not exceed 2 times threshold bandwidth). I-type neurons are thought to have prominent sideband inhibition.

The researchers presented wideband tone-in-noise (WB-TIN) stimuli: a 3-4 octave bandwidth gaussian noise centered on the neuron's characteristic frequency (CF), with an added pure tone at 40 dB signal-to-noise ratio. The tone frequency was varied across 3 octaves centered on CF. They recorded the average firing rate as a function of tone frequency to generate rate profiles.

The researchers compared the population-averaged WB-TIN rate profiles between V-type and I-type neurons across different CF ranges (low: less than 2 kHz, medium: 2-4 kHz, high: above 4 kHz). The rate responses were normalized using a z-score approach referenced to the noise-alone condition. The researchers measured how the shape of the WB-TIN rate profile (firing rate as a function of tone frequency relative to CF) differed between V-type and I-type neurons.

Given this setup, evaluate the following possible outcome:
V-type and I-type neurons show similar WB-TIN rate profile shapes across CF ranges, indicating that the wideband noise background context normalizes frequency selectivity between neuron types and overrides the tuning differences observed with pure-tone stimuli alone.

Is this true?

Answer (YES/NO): NO